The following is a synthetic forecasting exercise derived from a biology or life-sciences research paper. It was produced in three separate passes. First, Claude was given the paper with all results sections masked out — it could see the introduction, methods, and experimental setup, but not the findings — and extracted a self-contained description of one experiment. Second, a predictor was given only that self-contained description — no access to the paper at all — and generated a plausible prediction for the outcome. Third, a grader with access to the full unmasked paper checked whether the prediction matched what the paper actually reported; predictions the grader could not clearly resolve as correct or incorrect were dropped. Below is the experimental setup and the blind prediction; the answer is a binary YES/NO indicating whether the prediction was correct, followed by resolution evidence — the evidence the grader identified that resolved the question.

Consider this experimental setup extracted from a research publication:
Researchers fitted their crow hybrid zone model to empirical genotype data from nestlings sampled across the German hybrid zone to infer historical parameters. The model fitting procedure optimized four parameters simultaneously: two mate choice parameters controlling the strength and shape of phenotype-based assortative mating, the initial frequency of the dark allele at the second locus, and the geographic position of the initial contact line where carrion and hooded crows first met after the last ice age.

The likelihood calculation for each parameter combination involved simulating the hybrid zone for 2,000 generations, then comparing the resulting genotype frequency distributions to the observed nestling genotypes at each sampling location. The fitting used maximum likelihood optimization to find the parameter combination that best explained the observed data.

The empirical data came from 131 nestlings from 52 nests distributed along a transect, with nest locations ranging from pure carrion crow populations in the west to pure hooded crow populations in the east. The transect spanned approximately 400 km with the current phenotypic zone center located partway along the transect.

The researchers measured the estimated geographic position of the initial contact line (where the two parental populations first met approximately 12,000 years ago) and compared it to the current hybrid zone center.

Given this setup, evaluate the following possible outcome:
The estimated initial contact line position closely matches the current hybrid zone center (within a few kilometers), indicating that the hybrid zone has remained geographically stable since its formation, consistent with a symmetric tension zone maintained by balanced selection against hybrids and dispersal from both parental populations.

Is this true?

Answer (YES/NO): NO